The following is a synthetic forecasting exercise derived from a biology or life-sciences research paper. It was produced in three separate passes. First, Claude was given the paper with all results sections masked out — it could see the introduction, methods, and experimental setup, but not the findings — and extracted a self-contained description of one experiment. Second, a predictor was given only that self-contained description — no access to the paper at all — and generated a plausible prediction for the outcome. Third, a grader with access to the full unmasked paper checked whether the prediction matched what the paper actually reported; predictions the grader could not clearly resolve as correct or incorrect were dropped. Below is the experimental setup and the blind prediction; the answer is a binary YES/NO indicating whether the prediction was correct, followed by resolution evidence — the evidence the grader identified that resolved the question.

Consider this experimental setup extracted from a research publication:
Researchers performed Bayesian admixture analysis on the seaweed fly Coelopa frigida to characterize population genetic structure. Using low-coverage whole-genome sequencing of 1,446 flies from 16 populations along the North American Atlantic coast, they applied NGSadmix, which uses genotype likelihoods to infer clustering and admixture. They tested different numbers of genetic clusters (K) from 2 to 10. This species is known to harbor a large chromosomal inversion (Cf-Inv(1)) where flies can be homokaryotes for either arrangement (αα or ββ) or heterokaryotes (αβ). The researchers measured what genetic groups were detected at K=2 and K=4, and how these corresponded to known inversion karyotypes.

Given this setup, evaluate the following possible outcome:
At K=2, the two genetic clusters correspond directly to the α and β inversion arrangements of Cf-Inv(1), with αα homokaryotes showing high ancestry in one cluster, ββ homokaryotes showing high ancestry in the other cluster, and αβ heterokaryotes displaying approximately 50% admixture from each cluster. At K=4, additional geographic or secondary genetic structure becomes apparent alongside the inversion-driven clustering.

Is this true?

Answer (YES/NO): NO